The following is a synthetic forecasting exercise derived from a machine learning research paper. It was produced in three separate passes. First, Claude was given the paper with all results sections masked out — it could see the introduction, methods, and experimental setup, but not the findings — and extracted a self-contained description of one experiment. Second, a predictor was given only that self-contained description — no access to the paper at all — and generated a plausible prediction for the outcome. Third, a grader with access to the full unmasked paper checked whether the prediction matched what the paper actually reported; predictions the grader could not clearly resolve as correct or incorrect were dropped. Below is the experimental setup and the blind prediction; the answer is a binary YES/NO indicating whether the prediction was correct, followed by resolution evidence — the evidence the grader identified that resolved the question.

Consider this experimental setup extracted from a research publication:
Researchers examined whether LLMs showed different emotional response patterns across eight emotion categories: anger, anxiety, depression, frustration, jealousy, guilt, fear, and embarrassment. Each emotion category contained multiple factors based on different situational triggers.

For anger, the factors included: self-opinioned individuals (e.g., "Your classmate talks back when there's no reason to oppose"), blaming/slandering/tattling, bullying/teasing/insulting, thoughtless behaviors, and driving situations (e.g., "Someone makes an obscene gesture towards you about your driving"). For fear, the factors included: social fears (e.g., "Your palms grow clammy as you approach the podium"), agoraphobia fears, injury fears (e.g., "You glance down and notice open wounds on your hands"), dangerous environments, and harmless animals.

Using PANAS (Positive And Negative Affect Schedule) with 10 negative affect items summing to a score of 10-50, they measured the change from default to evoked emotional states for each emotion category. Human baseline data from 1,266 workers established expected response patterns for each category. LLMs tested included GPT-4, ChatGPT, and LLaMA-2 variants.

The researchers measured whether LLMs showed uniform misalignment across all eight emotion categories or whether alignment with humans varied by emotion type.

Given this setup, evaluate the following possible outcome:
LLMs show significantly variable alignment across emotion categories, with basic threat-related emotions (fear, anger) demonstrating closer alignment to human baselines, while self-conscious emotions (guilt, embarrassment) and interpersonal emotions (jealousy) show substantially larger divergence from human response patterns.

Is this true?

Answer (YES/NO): NO